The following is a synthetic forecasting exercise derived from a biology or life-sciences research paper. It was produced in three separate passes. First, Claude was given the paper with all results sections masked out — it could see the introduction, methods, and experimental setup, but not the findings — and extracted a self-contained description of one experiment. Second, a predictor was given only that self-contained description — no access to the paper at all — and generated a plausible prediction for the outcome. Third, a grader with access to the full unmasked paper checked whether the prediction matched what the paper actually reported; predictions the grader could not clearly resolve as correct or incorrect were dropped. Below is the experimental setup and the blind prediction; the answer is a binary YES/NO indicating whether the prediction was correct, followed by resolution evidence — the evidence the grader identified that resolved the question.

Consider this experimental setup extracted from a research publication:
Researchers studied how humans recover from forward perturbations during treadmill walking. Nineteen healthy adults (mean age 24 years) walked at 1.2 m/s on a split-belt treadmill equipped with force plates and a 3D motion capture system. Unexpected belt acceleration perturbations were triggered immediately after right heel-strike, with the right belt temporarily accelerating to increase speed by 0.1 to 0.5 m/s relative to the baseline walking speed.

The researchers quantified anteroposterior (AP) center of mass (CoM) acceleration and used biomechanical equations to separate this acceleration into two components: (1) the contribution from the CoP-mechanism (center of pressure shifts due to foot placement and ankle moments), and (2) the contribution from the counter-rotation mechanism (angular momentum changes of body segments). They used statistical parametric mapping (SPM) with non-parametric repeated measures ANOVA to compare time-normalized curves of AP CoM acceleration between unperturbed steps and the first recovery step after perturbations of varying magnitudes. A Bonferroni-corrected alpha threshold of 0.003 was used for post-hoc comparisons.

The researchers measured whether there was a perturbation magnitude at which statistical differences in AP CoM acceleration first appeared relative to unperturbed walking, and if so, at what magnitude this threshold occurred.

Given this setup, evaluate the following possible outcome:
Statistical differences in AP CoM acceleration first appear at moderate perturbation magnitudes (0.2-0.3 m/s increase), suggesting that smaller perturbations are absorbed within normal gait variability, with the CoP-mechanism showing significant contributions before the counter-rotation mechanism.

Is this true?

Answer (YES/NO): NO